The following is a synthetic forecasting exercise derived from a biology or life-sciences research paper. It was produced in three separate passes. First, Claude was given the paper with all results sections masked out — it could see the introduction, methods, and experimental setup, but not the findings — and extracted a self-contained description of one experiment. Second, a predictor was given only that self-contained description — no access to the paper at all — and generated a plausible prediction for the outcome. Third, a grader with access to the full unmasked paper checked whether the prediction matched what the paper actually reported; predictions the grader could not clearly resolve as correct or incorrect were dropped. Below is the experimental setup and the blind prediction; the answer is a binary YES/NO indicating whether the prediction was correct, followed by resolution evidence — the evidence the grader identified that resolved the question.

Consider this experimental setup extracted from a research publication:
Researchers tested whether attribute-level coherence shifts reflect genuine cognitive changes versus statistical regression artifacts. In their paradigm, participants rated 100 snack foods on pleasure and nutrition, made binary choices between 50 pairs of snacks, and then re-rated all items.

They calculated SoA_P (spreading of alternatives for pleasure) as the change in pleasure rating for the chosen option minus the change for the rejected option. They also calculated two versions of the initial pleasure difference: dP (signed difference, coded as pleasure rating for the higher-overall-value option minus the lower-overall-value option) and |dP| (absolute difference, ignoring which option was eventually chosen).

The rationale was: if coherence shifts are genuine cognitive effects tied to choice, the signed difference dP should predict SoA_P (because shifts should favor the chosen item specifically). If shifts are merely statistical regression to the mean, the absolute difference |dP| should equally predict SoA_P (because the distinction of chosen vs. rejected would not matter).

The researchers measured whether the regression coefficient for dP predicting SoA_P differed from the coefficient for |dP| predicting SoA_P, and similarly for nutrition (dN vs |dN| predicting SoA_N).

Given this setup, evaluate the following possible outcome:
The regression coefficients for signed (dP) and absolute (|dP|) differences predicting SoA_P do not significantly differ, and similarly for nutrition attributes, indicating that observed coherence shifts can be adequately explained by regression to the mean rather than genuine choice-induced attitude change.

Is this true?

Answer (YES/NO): NO